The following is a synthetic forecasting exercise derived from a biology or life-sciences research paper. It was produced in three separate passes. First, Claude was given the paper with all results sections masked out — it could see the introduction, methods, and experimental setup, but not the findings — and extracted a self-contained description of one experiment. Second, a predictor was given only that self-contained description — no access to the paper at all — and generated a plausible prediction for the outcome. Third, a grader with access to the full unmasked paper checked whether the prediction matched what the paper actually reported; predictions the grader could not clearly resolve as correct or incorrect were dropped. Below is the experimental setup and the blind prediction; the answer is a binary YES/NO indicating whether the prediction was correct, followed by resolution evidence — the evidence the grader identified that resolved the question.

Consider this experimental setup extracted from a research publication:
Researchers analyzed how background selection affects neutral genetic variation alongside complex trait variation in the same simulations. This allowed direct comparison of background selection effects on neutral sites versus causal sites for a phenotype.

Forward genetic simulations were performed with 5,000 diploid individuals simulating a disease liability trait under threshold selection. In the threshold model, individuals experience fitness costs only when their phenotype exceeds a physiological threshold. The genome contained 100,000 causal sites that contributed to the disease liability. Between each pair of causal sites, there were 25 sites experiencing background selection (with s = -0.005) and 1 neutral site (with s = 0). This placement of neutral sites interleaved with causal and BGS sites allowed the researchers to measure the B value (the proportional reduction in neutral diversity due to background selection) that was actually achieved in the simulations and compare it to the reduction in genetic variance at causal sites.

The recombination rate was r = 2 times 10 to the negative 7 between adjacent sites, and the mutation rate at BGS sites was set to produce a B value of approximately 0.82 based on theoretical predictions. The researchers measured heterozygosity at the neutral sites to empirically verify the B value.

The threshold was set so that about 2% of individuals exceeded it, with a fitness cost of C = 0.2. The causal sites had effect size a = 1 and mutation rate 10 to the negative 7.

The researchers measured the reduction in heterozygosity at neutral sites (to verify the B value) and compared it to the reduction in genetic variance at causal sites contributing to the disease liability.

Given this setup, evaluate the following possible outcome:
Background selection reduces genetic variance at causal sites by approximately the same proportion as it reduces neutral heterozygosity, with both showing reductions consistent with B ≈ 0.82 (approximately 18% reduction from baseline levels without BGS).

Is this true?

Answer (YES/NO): YES